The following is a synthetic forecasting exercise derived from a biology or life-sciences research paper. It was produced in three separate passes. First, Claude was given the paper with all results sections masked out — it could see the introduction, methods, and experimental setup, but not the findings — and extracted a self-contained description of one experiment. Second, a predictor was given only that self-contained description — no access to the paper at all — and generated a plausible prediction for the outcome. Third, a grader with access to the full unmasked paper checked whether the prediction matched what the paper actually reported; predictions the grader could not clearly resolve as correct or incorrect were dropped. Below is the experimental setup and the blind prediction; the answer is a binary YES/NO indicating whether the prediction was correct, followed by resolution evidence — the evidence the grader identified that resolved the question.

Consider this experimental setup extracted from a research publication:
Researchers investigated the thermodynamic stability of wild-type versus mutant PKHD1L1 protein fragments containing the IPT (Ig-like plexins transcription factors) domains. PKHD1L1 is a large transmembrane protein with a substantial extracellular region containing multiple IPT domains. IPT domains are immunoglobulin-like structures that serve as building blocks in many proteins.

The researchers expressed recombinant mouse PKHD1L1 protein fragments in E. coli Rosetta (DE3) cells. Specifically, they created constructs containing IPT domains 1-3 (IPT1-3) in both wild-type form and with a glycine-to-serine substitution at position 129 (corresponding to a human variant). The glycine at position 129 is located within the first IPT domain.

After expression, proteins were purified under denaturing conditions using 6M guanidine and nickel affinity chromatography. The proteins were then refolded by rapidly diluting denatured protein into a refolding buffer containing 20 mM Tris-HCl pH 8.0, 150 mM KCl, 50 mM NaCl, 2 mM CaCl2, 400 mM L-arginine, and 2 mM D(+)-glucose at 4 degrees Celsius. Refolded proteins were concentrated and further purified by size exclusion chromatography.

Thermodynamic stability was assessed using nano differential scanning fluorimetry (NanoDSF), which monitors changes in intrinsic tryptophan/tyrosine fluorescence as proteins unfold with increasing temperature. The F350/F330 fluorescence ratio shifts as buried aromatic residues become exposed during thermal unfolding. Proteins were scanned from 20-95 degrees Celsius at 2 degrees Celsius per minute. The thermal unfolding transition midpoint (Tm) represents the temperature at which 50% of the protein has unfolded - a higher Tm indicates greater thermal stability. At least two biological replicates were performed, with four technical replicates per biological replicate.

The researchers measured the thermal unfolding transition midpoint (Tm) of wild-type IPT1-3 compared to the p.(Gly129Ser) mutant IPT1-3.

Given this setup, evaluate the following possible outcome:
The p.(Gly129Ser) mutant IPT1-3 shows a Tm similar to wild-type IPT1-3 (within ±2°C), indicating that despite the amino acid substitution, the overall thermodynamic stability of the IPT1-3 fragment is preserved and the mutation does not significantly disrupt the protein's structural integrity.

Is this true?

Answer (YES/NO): NO